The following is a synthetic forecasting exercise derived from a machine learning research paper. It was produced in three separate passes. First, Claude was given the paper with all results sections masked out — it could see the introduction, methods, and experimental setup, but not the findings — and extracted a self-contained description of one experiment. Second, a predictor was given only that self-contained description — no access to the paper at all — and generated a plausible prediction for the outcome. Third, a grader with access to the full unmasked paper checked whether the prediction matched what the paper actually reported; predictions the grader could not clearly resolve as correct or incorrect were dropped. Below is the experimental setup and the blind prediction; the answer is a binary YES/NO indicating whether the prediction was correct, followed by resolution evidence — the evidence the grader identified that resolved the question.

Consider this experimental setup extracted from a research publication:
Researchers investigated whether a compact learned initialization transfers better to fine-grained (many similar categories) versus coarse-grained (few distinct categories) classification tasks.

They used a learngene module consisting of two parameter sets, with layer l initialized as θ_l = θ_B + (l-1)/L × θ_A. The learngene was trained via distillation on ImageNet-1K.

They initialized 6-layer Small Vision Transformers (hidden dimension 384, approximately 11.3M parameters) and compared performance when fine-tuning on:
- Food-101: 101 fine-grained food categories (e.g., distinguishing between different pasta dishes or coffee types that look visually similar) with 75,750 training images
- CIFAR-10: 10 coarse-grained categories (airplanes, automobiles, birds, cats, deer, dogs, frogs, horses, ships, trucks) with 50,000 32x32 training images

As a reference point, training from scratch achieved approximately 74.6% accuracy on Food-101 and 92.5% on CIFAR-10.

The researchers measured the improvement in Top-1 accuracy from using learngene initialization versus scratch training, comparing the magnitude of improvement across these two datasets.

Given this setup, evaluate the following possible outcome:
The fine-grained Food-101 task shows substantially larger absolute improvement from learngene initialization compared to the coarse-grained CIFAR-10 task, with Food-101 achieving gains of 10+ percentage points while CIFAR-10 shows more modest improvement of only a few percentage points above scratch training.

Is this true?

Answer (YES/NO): YES